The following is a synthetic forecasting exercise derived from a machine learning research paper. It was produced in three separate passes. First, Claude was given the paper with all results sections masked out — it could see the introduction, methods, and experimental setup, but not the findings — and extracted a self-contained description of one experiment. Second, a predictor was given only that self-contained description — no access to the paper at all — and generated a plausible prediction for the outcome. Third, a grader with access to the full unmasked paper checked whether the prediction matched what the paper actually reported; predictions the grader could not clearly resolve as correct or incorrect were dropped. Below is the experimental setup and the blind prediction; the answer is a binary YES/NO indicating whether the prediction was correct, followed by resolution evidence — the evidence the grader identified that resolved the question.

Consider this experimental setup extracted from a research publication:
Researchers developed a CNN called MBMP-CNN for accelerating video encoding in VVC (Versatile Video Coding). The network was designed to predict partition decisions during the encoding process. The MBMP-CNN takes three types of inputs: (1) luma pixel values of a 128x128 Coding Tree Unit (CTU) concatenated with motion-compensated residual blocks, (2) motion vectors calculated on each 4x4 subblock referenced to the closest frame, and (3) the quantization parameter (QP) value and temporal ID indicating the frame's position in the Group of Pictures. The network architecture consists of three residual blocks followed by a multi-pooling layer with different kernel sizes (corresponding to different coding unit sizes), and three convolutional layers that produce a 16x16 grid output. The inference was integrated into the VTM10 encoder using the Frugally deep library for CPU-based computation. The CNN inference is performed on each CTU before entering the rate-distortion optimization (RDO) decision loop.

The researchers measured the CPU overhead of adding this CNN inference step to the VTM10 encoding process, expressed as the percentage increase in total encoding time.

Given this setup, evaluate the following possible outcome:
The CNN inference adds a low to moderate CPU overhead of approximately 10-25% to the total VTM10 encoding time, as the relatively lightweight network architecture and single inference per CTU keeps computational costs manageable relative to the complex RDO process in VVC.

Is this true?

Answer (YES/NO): NO